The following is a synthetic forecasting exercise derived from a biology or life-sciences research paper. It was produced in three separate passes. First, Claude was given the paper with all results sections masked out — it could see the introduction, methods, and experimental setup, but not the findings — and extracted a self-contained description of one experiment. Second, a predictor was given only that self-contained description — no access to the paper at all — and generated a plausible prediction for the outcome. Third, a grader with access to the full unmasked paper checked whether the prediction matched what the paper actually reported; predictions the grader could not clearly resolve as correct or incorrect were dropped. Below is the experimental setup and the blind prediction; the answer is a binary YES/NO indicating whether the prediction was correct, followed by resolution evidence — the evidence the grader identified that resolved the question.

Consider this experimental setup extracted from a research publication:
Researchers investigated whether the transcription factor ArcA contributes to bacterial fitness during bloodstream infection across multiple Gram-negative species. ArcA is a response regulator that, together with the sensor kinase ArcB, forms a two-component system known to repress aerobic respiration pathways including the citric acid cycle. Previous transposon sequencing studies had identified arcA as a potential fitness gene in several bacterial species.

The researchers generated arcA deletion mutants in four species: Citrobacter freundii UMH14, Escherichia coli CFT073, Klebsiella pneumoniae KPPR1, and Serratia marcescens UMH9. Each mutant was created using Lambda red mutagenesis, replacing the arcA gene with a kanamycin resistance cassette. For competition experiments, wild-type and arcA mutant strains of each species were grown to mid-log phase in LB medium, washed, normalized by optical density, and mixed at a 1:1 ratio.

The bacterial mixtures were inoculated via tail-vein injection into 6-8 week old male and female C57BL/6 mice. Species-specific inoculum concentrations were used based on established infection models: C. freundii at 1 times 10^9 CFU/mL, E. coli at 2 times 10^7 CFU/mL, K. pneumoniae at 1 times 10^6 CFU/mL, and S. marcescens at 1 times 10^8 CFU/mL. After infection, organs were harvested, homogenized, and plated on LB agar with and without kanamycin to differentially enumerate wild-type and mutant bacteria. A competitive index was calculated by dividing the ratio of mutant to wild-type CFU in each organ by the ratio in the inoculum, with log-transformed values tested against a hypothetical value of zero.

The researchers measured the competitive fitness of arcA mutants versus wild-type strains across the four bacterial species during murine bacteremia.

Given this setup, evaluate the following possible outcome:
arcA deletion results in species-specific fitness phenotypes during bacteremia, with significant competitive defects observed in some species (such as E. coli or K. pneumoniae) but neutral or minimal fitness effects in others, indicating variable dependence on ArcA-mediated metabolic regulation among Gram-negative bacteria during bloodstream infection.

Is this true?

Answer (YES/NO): NO